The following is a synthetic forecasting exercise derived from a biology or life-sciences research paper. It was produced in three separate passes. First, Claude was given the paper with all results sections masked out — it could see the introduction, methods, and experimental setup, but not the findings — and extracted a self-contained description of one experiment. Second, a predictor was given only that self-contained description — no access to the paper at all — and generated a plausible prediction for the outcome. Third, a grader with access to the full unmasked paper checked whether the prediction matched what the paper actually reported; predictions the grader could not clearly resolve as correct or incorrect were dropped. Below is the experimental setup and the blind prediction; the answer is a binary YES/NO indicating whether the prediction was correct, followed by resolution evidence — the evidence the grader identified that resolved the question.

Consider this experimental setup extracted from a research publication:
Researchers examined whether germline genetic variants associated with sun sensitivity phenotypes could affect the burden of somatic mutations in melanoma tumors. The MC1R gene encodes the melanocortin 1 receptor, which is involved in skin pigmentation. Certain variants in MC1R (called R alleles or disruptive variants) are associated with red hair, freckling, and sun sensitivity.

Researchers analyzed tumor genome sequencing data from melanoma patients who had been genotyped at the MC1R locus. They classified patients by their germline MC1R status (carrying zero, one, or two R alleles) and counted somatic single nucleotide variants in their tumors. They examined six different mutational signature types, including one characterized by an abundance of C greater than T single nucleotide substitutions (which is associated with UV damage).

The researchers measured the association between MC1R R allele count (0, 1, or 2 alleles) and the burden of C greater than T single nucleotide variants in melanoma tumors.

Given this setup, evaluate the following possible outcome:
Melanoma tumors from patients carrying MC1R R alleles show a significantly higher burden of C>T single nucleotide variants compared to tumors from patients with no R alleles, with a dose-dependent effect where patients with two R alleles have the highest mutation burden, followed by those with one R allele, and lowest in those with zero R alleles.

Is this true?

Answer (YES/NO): YES